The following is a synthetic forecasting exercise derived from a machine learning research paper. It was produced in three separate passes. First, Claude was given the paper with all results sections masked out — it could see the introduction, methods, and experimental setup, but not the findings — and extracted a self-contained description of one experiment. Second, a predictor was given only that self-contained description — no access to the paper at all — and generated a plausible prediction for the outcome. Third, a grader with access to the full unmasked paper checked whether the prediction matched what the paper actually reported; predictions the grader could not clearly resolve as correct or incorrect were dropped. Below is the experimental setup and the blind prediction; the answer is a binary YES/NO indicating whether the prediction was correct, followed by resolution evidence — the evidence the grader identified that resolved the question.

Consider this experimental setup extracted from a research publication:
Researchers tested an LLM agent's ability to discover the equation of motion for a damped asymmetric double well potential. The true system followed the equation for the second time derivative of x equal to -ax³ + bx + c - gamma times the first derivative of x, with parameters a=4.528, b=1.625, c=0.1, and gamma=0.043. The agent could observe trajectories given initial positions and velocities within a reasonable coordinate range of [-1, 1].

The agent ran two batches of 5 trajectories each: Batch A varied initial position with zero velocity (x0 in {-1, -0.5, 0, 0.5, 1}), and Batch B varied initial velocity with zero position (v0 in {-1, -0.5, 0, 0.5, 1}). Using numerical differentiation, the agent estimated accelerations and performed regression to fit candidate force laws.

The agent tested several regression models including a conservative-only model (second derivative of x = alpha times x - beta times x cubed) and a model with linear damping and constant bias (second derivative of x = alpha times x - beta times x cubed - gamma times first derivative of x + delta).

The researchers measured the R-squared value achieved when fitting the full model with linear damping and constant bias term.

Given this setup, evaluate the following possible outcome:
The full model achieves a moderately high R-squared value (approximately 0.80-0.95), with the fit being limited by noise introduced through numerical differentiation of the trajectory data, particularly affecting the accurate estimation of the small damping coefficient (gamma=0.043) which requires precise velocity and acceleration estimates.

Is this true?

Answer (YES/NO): NO